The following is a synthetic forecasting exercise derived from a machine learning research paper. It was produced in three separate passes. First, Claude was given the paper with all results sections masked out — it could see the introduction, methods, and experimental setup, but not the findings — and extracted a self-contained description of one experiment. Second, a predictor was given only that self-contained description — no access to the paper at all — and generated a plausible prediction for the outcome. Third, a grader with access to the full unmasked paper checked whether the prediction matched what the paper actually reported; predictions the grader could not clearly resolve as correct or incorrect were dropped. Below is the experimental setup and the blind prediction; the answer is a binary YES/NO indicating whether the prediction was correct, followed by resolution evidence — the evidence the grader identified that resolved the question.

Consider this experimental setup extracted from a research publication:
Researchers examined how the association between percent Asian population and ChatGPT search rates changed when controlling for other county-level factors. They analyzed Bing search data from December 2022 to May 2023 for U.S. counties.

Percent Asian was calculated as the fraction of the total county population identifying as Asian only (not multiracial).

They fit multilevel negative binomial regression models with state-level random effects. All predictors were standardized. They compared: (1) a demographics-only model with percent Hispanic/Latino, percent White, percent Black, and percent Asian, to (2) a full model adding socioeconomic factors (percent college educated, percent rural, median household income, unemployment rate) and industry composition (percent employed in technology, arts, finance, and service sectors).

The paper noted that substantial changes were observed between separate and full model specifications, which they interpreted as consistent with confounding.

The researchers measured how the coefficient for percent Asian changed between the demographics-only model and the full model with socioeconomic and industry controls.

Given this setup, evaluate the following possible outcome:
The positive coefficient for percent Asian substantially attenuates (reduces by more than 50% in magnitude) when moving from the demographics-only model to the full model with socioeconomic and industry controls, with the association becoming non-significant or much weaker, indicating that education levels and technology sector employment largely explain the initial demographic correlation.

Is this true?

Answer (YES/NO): YES